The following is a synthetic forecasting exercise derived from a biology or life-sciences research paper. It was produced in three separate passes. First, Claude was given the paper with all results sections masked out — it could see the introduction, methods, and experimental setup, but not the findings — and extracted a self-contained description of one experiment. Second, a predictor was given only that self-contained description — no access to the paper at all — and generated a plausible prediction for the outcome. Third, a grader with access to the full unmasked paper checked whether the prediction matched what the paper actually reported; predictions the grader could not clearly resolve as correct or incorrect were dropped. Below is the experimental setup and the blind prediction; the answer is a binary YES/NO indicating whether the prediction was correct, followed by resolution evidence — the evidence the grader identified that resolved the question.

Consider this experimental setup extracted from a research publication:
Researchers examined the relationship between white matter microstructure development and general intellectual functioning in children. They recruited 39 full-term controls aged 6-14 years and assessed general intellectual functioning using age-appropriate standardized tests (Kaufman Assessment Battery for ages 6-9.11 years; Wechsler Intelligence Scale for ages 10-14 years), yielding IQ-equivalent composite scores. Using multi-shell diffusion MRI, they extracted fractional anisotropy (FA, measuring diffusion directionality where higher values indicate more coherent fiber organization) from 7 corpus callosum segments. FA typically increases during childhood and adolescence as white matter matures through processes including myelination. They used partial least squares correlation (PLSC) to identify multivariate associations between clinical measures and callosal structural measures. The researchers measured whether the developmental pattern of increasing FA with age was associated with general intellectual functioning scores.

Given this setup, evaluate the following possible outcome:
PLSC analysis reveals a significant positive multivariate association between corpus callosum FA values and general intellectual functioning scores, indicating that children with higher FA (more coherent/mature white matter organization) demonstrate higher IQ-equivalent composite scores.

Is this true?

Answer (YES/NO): YES